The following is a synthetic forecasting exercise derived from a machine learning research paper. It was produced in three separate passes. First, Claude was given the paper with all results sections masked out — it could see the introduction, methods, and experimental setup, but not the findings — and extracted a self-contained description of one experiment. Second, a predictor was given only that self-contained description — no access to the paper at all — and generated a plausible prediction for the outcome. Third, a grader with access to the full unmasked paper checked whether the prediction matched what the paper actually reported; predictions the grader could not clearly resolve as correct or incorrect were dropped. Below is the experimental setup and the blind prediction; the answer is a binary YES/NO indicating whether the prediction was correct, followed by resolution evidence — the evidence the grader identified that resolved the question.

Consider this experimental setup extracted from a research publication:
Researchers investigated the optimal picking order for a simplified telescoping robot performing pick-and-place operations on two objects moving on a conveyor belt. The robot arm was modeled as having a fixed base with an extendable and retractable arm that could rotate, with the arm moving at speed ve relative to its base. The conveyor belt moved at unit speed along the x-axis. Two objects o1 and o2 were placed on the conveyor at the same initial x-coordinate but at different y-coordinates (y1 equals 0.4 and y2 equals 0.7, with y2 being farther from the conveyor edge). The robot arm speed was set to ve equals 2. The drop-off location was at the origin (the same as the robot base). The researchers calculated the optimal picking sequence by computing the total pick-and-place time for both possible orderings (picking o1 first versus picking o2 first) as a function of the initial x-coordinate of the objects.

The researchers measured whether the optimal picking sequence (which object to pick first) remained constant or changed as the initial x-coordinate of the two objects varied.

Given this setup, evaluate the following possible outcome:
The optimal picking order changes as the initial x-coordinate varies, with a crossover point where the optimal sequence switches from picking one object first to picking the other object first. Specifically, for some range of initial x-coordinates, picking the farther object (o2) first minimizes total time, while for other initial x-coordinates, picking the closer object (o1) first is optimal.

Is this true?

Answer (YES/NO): YES